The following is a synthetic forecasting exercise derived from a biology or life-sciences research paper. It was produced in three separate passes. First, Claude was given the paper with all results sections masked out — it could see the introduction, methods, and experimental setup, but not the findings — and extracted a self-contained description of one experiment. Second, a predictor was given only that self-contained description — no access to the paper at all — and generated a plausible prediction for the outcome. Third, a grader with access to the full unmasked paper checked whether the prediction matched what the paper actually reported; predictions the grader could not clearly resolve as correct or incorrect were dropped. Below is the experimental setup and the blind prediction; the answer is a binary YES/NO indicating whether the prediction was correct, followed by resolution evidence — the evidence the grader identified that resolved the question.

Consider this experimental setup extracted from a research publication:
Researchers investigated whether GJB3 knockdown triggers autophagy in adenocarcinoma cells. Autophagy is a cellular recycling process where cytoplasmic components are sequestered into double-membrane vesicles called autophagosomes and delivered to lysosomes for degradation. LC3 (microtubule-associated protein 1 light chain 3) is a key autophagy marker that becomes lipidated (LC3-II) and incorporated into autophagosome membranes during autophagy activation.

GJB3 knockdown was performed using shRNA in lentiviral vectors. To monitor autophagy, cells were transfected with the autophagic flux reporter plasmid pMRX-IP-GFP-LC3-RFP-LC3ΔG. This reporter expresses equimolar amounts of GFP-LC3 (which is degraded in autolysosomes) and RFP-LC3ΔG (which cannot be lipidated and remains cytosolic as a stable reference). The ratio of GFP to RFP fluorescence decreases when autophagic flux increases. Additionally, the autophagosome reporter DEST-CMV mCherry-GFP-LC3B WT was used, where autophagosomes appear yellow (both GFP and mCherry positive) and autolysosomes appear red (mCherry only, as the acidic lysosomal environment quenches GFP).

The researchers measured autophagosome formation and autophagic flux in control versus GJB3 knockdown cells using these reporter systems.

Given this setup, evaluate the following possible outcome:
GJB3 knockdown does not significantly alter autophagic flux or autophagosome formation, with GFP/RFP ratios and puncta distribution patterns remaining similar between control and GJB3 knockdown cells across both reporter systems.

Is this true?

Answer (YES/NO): NO